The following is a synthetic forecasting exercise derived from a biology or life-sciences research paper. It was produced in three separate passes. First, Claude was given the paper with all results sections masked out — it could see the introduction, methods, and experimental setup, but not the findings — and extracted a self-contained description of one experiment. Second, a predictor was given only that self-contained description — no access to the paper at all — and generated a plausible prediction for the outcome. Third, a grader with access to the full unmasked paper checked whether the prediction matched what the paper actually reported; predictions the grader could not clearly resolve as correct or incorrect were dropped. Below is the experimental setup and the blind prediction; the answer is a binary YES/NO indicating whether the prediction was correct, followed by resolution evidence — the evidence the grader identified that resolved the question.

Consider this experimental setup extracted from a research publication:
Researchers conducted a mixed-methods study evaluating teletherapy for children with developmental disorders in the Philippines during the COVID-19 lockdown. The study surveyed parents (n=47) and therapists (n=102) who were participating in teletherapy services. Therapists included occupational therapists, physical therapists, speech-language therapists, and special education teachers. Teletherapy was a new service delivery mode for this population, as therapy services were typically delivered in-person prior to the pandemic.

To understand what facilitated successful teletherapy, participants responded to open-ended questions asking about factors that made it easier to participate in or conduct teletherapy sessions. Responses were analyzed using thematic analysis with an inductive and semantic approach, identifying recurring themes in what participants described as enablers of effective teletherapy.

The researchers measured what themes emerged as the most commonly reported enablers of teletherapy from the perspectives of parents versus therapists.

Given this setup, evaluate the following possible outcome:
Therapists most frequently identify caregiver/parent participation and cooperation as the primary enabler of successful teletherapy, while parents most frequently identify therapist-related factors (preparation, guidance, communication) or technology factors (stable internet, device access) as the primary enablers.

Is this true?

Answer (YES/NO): YES